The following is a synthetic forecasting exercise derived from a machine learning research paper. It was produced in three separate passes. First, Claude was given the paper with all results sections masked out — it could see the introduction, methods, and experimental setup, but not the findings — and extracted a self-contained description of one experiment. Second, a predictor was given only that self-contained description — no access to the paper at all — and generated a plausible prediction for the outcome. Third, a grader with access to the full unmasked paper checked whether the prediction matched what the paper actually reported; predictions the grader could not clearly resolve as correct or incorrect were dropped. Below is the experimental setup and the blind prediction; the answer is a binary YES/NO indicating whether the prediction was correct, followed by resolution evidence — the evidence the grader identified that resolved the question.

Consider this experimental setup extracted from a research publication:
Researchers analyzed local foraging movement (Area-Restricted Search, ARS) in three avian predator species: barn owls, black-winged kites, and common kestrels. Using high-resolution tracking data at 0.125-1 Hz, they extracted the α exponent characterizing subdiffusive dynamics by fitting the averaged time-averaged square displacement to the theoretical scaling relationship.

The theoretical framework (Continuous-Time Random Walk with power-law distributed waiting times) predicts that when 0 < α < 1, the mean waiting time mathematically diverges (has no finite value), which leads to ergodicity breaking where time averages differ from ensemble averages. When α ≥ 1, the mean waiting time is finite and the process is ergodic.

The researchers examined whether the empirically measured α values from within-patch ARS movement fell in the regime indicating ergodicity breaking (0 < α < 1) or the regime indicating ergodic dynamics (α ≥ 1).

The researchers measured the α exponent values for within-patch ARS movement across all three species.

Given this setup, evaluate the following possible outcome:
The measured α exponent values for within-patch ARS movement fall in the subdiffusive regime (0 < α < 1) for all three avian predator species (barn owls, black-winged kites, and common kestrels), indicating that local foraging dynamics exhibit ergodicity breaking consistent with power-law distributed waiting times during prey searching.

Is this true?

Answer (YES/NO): YES